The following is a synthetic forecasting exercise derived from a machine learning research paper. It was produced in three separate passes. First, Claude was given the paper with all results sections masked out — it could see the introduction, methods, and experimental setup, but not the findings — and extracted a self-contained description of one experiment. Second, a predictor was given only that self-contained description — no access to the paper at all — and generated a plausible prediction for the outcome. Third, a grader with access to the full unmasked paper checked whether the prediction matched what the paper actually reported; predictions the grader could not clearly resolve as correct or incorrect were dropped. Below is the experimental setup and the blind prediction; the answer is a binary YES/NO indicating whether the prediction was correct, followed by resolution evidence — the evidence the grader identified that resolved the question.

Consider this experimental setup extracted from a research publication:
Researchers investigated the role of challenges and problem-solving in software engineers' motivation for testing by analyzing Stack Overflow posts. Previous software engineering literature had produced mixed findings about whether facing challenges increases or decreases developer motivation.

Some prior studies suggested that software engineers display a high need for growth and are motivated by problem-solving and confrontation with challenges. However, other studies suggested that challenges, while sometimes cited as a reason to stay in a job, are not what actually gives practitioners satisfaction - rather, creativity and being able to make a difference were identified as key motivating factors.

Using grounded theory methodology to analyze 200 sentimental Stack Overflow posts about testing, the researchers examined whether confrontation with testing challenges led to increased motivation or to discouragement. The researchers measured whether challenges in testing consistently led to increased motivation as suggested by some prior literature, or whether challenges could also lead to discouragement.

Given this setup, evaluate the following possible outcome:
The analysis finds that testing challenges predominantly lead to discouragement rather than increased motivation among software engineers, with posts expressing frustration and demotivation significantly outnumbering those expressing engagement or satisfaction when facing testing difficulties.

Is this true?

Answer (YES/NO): NO